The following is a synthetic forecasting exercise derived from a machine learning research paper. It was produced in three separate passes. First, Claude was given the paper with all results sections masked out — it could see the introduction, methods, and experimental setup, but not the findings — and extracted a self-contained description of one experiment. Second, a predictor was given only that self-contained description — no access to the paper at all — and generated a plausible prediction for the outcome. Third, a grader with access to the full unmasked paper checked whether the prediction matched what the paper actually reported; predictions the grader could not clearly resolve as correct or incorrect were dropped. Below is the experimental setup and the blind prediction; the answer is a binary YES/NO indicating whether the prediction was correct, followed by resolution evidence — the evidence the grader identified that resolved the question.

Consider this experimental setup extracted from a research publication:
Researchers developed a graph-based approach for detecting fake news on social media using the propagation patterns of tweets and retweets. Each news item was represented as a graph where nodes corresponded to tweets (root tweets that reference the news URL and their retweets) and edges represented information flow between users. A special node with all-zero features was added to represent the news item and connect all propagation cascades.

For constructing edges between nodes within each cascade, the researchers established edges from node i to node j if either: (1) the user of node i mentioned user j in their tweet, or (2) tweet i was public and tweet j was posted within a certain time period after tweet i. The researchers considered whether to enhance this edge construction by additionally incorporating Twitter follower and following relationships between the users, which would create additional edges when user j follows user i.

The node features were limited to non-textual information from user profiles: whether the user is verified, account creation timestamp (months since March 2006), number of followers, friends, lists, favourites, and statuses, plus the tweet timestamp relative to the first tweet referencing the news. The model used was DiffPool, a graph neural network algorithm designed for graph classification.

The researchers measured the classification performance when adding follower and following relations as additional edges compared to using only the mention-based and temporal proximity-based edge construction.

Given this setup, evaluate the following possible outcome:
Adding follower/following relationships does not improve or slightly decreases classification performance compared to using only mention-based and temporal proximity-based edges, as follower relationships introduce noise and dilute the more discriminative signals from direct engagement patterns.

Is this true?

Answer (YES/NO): YES